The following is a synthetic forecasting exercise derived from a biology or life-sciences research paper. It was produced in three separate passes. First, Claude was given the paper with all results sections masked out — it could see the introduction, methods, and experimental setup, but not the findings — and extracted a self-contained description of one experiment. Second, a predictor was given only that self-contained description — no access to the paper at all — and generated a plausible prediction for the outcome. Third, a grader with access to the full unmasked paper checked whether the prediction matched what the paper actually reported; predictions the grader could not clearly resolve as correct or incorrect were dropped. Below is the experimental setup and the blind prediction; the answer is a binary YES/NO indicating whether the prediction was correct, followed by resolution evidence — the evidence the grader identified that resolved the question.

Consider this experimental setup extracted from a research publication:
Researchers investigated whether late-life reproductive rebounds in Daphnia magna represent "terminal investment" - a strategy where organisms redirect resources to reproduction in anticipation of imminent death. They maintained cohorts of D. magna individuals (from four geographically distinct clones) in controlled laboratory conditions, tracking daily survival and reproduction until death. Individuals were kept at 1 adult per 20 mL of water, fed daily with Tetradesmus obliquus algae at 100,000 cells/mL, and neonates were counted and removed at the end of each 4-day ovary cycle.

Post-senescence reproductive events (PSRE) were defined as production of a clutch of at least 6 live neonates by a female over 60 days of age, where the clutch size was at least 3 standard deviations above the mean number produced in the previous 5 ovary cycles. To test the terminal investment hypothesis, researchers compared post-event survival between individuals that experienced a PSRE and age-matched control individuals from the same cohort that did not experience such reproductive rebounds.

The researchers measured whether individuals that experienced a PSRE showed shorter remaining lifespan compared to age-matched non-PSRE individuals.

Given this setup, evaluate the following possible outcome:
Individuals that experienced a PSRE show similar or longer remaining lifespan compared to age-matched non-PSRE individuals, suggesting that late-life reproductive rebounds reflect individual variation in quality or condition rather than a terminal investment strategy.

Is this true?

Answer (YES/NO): YES